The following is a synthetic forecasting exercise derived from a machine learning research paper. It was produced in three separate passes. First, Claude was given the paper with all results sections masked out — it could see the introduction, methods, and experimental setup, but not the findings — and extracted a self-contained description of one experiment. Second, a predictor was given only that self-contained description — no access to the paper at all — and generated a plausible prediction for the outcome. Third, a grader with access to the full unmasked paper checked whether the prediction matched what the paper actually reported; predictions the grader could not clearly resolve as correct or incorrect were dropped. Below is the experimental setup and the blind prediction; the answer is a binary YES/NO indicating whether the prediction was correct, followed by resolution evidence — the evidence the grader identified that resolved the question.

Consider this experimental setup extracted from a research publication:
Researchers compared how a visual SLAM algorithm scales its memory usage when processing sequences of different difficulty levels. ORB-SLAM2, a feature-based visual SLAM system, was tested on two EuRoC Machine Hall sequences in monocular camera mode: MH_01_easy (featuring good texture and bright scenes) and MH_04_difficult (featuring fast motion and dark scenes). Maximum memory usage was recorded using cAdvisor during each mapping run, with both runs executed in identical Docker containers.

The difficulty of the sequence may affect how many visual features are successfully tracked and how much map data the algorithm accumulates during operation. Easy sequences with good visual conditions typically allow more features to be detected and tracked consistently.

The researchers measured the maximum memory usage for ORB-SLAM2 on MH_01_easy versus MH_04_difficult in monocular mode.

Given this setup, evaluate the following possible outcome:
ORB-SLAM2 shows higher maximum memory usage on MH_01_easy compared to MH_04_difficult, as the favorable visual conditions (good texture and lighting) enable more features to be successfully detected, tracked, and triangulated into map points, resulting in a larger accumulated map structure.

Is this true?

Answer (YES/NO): YES